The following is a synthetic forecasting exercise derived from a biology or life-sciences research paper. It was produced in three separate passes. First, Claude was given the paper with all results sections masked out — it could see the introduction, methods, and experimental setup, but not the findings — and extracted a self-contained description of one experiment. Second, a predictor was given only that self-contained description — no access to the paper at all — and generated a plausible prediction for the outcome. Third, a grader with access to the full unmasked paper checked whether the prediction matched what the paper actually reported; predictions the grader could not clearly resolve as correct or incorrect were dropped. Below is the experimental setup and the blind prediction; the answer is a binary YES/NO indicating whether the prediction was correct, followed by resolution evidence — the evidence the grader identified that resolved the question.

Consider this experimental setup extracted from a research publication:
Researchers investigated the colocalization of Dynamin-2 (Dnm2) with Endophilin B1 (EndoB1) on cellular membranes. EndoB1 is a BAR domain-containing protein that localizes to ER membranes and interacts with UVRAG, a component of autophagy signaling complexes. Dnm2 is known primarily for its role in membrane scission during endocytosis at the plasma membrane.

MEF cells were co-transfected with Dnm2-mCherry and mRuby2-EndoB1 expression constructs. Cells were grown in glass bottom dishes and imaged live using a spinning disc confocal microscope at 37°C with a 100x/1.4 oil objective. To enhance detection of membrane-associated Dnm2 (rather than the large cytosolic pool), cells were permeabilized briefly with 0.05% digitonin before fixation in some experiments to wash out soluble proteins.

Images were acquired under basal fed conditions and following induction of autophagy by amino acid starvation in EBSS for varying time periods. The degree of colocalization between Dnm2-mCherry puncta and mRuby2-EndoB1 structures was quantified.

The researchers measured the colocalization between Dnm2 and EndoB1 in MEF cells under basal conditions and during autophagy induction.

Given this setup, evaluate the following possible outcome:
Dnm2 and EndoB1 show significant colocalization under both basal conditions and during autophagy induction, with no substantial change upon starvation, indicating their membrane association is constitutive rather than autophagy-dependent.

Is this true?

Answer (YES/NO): NO